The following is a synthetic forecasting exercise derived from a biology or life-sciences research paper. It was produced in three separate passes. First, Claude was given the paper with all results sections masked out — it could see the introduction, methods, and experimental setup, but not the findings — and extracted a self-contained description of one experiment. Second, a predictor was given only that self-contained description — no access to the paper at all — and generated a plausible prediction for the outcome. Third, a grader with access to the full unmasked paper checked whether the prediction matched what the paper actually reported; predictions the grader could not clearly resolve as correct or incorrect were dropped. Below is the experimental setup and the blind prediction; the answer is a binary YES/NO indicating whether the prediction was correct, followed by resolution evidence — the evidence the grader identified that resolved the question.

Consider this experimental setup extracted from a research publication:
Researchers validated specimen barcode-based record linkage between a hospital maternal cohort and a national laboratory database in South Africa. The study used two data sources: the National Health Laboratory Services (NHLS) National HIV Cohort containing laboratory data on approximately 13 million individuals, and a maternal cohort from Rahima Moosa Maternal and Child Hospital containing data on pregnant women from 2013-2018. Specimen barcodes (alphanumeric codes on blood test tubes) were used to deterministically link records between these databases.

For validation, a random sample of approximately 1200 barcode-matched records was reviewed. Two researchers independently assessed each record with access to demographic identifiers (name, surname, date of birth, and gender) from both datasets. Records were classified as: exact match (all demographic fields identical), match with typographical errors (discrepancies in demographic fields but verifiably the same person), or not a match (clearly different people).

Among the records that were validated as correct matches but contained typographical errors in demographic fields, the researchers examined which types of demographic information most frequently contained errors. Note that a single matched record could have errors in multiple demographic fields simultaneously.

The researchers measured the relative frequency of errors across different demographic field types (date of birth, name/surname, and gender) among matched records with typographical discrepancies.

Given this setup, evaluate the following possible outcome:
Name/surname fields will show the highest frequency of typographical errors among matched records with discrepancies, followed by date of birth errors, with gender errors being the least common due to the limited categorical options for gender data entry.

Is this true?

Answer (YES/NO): NO